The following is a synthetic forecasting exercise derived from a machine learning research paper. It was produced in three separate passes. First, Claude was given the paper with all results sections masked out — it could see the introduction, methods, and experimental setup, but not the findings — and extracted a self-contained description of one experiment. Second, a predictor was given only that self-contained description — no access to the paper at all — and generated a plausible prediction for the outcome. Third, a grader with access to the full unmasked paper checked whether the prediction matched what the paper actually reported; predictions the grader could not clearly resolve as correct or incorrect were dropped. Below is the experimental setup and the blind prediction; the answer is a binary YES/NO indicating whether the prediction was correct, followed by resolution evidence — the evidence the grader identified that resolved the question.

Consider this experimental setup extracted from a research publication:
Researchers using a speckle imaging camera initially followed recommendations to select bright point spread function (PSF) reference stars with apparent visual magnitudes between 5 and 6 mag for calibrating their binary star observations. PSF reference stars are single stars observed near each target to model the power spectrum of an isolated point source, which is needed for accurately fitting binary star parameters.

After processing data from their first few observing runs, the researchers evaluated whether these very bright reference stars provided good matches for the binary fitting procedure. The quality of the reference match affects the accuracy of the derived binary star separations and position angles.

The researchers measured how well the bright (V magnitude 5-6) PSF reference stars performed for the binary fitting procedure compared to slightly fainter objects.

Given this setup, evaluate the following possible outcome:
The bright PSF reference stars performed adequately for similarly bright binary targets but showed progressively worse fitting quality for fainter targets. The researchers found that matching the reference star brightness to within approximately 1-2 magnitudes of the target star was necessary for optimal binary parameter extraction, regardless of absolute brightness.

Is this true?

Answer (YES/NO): NO